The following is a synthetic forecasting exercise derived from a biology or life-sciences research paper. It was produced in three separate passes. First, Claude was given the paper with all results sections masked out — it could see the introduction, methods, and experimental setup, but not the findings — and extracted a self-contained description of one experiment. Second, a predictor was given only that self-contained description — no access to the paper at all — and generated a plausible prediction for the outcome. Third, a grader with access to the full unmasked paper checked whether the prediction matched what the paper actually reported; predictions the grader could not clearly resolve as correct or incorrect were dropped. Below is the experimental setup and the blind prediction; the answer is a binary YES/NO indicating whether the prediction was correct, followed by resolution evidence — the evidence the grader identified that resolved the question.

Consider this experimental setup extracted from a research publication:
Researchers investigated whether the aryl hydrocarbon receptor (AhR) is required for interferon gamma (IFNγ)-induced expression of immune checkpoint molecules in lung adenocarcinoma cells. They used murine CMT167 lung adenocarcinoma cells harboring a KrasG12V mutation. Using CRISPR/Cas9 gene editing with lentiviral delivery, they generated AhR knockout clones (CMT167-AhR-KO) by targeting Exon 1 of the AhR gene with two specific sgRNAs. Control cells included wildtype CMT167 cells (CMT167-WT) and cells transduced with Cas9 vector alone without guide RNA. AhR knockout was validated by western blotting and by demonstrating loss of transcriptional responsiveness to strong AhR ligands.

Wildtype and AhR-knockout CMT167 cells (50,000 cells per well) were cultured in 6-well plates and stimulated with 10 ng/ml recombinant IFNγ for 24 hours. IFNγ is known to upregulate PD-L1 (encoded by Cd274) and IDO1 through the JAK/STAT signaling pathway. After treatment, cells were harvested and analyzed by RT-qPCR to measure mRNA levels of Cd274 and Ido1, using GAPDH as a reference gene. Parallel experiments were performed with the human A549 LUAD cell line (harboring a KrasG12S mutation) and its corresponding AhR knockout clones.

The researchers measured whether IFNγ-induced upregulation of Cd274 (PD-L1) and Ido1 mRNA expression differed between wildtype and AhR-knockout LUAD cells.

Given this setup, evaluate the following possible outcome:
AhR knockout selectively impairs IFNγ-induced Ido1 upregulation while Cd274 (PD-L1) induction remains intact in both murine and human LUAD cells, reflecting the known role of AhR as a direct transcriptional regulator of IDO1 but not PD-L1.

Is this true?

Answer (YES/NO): NO